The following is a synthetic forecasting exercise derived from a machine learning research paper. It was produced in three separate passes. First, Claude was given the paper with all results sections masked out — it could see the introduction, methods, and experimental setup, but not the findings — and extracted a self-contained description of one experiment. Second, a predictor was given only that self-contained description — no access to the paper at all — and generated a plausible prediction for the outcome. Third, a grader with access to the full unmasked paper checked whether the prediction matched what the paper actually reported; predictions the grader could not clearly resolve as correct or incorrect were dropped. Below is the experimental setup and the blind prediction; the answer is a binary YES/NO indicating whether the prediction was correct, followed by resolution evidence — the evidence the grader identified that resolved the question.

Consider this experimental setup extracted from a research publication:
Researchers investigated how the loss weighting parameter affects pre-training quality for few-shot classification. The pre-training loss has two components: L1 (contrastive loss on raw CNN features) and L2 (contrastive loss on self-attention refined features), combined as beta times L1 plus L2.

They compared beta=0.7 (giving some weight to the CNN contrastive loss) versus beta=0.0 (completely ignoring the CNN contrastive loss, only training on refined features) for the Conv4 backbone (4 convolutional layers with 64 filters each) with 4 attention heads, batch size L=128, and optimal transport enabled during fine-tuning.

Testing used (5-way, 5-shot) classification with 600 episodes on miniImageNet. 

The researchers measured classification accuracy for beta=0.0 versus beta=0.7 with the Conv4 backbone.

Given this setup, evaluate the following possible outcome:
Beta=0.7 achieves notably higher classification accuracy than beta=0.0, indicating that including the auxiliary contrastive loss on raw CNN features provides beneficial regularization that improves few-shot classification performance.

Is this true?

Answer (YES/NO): YES